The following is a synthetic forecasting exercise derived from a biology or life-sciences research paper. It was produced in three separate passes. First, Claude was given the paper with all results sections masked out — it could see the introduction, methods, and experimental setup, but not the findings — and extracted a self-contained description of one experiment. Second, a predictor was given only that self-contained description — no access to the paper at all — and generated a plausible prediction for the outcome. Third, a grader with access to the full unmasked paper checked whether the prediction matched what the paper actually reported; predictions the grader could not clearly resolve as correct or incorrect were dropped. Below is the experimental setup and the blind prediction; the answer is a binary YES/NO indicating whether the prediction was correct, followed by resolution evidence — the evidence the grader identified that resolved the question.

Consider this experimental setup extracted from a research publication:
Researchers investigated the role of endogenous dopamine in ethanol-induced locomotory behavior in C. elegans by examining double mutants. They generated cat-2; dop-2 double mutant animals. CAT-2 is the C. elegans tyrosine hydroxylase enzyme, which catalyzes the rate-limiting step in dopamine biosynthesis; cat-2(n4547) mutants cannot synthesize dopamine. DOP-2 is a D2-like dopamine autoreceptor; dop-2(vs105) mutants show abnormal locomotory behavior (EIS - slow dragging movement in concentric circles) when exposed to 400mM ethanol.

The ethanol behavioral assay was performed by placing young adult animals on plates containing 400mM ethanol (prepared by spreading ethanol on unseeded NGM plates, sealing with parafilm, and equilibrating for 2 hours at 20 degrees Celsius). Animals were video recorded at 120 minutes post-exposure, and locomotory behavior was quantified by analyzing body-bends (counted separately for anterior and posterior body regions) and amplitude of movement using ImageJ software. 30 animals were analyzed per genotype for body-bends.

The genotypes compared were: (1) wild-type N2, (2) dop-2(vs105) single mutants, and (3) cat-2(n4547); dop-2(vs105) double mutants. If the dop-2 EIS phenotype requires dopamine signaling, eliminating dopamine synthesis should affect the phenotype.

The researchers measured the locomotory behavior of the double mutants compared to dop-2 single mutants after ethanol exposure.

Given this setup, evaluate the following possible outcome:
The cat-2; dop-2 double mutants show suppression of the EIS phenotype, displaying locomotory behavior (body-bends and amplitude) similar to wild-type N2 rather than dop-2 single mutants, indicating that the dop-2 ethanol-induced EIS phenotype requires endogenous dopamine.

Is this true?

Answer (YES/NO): YES